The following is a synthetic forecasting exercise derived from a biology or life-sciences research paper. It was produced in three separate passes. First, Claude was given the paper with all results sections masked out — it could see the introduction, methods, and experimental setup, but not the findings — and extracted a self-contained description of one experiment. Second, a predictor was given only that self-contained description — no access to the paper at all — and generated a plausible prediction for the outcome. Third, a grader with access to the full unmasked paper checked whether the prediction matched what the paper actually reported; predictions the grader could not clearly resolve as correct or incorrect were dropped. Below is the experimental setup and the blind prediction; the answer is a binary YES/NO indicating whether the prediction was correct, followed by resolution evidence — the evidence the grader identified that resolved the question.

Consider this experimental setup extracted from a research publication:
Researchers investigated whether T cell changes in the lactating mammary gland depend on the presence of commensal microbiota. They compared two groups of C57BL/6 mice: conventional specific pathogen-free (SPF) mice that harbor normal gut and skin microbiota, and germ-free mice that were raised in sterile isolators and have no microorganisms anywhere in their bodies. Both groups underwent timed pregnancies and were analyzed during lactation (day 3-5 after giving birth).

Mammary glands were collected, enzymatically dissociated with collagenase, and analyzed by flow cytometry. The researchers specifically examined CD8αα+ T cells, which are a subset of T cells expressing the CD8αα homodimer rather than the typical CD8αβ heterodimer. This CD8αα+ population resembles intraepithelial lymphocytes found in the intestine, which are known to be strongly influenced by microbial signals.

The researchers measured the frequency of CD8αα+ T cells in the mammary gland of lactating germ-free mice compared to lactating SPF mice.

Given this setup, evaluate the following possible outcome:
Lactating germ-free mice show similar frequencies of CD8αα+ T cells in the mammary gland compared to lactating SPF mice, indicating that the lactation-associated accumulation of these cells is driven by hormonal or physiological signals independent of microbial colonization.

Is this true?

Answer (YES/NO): YES